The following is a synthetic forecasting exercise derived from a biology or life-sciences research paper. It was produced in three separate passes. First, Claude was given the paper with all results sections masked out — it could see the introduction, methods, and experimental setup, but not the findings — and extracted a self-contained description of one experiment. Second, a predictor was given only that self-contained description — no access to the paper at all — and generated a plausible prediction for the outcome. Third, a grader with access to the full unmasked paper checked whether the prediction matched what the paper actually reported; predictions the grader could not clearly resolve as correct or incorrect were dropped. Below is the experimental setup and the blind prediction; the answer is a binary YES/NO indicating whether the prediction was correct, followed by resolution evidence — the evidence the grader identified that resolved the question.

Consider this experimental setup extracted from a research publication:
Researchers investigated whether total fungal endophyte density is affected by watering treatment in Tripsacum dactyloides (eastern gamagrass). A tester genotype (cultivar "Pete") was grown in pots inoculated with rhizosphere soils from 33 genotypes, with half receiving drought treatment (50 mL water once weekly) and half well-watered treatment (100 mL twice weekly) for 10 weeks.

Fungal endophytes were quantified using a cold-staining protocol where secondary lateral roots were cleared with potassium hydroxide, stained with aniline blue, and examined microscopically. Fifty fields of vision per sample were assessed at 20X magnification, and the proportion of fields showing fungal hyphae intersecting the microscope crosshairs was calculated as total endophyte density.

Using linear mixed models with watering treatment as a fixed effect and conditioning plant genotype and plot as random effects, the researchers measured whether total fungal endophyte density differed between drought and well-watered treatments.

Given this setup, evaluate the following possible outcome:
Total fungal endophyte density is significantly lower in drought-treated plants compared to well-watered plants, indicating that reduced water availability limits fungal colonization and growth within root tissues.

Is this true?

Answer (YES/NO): NO